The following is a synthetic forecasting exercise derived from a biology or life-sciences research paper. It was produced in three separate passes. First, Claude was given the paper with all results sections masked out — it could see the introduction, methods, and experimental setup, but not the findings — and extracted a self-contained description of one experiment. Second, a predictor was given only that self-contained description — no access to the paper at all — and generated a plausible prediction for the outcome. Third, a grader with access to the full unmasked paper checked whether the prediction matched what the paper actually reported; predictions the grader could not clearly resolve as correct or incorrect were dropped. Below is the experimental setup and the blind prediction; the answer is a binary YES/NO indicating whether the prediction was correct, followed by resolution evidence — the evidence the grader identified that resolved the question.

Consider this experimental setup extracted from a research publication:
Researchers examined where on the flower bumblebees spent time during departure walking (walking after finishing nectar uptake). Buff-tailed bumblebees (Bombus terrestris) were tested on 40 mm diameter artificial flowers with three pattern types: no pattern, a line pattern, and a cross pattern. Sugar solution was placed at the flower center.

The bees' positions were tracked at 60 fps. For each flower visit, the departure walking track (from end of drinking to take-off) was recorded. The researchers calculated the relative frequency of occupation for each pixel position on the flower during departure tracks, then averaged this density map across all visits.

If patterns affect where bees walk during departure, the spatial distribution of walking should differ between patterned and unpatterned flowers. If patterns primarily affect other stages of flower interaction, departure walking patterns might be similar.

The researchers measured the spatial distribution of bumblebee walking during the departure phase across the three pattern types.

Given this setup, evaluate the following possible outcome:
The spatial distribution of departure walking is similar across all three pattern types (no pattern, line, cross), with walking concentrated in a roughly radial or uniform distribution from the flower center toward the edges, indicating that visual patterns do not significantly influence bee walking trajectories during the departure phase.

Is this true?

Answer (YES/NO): NO